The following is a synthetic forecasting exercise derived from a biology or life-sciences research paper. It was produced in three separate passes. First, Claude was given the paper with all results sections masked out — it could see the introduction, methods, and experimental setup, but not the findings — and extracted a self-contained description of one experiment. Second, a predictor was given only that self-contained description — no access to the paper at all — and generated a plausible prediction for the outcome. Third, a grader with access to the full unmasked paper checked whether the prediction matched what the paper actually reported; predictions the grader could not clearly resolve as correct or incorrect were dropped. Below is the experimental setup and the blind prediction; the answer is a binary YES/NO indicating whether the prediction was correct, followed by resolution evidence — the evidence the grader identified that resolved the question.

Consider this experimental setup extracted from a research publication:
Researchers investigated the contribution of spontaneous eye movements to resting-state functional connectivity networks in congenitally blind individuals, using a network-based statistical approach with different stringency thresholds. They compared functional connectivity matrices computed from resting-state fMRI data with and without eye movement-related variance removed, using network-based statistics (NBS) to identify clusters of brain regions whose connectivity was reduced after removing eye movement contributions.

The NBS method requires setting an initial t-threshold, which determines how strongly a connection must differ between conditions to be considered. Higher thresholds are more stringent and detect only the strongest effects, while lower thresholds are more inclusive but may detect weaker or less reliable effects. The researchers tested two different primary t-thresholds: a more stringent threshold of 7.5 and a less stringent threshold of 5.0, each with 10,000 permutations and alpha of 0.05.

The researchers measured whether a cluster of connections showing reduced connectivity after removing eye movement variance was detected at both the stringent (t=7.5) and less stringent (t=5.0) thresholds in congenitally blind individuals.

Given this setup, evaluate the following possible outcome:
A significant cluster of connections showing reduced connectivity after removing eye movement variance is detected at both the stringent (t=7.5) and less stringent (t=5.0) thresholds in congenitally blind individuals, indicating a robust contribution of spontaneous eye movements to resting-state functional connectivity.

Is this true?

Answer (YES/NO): YES